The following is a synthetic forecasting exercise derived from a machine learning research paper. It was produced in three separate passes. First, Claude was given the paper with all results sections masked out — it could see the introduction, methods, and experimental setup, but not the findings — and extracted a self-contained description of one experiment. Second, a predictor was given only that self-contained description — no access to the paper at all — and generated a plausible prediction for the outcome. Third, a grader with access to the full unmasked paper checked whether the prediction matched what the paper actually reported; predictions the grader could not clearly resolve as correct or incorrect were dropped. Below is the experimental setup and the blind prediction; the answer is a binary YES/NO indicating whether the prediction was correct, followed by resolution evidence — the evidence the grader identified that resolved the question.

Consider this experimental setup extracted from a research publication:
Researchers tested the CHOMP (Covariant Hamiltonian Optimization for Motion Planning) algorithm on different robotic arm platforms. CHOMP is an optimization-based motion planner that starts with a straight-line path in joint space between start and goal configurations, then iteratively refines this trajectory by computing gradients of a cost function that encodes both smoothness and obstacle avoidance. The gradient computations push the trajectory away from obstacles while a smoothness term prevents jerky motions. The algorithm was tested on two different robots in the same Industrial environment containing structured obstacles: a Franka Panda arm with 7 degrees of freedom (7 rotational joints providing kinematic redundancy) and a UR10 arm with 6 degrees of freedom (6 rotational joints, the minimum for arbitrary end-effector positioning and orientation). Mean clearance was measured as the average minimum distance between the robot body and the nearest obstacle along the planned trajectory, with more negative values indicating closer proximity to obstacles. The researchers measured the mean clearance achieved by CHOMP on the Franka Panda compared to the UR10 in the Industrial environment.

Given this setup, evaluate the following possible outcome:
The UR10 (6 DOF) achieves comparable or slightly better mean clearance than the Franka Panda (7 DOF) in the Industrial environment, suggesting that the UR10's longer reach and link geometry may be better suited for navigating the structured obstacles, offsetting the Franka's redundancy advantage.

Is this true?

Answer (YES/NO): NO